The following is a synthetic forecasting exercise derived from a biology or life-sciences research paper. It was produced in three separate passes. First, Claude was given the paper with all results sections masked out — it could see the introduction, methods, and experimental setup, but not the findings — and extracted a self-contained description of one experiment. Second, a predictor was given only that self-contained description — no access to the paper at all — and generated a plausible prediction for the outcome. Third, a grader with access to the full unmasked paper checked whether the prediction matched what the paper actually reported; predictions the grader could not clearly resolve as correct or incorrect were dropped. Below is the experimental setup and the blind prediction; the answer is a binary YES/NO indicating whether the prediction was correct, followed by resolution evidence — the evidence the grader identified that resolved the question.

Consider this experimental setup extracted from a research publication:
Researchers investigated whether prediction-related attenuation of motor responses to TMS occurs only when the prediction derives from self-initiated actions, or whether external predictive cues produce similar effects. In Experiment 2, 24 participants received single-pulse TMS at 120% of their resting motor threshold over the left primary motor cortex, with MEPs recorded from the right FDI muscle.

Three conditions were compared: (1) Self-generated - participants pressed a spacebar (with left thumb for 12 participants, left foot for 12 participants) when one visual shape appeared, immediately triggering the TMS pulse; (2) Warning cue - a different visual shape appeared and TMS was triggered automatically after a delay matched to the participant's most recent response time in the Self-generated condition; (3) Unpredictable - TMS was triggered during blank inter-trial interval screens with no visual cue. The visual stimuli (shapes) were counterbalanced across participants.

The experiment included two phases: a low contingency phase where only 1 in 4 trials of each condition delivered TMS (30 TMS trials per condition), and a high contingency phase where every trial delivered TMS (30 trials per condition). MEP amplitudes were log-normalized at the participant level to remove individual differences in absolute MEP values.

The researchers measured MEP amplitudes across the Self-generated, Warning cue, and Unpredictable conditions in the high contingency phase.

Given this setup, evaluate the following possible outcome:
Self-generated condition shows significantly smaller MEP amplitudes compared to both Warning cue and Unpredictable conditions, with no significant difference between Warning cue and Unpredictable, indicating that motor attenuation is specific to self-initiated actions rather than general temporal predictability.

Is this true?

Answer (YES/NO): NO